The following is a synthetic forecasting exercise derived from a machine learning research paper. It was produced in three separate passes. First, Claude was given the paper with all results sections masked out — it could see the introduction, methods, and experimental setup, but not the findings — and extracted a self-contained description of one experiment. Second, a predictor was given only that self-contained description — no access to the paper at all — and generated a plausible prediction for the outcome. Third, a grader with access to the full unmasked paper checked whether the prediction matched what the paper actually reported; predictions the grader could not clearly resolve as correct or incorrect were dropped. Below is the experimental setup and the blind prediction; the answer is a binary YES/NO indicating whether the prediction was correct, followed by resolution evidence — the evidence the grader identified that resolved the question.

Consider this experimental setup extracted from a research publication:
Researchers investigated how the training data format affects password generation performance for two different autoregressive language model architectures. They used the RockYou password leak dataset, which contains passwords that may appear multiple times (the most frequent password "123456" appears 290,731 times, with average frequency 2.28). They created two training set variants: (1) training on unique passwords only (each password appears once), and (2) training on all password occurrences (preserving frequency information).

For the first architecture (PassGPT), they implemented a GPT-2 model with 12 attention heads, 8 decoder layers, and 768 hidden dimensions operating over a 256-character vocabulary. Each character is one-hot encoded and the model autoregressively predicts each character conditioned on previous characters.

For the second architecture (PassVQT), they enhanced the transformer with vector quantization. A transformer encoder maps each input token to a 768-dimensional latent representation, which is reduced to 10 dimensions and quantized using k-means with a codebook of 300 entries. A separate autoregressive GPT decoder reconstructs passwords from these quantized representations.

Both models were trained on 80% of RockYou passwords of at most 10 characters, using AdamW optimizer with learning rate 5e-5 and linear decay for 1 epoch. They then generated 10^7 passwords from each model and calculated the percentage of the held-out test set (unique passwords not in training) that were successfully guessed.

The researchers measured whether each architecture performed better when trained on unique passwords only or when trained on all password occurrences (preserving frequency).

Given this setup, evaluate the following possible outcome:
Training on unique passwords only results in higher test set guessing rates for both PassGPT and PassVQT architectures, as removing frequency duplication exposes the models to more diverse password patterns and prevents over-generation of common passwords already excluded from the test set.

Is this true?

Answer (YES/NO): NO